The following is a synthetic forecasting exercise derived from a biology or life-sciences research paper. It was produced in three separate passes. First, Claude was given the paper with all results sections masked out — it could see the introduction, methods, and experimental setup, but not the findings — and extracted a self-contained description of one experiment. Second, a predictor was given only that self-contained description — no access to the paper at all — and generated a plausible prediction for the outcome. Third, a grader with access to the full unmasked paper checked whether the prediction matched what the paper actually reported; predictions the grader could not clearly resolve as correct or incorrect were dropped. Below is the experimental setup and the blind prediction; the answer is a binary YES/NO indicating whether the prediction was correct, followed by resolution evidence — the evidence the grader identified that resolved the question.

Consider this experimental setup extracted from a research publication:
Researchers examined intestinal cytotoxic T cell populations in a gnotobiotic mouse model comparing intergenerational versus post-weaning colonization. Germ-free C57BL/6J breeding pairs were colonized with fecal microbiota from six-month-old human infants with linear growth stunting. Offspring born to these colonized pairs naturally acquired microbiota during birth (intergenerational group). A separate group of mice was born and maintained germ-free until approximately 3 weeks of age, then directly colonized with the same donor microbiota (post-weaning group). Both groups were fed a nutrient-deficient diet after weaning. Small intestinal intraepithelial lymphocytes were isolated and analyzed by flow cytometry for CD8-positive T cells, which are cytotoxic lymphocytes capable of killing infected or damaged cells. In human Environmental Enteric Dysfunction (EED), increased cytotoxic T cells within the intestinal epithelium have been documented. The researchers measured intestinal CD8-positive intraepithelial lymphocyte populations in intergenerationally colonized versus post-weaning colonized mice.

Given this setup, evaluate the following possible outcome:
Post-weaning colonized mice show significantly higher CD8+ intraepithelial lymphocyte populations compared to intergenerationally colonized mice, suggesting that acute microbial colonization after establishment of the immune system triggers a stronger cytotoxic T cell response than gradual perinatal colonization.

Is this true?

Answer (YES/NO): NO